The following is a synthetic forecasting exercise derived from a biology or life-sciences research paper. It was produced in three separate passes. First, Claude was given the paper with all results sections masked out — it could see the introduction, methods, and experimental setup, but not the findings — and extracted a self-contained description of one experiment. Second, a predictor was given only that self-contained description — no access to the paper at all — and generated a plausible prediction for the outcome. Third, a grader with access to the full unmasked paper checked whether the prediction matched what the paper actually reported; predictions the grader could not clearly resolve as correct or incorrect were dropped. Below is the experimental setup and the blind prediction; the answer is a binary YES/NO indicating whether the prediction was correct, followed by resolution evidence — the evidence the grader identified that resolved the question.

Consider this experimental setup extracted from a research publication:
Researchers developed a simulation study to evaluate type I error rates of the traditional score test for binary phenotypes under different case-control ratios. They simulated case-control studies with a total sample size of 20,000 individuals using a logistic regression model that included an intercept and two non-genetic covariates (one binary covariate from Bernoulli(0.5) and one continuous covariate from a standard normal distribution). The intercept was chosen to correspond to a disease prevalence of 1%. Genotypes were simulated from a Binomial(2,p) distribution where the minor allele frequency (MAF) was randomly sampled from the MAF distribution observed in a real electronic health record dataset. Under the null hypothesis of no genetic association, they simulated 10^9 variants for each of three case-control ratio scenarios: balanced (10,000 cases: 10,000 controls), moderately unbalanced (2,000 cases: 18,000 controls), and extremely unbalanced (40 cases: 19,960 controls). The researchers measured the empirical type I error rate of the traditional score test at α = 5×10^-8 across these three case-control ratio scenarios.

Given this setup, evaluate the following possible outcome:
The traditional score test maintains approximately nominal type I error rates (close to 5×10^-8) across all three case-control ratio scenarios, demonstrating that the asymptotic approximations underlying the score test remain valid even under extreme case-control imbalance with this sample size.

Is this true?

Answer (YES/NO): NO